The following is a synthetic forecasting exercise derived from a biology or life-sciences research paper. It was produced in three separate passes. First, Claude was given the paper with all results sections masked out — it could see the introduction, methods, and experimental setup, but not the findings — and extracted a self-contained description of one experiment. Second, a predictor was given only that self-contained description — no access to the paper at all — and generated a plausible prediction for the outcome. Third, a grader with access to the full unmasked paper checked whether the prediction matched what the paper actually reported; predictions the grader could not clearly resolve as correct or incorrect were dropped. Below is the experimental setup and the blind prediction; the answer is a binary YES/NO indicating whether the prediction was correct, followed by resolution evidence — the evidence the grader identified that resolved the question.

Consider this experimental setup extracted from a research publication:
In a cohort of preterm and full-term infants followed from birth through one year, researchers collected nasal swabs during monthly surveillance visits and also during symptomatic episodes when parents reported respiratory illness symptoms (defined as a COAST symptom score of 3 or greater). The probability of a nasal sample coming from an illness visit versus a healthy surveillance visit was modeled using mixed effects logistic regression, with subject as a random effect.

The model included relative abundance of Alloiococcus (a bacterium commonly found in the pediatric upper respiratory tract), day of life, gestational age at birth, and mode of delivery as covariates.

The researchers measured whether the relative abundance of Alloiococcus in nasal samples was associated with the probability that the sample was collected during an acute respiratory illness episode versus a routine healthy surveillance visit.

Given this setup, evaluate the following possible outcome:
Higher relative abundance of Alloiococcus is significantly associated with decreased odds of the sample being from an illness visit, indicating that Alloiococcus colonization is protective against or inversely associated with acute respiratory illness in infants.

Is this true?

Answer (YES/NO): YES